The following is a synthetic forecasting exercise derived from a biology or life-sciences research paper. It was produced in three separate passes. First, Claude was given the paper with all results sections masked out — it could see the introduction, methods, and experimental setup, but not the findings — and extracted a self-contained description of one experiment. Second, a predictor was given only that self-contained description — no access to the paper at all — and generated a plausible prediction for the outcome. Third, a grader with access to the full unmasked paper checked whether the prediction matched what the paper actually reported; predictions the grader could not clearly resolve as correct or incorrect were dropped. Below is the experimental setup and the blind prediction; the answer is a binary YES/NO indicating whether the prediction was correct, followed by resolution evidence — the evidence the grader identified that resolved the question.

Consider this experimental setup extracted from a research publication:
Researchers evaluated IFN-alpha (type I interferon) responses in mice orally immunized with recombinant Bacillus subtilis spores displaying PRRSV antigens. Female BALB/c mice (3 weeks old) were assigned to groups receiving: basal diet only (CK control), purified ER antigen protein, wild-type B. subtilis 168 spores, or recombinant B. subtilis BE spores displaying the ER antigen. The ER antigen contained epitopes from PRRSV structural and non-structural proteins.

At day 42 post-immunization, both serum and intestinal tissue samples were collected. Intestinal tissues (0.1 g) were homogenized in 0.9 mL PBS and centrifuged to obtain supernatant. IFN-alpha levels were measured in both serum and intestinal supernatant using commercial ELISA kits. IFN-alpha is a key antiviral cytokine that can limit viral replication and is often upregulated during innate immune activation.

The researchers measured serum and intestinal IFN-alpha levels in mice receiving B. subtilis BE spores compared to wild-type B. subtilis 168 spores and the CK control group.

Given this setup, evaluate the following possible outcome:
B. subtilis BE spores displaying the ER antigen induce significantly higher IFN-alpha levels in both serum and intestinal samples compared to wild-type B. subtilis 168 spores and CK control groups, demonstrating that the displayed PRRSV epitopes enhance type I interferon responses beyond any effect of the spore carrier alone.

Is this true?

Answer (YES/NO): NO